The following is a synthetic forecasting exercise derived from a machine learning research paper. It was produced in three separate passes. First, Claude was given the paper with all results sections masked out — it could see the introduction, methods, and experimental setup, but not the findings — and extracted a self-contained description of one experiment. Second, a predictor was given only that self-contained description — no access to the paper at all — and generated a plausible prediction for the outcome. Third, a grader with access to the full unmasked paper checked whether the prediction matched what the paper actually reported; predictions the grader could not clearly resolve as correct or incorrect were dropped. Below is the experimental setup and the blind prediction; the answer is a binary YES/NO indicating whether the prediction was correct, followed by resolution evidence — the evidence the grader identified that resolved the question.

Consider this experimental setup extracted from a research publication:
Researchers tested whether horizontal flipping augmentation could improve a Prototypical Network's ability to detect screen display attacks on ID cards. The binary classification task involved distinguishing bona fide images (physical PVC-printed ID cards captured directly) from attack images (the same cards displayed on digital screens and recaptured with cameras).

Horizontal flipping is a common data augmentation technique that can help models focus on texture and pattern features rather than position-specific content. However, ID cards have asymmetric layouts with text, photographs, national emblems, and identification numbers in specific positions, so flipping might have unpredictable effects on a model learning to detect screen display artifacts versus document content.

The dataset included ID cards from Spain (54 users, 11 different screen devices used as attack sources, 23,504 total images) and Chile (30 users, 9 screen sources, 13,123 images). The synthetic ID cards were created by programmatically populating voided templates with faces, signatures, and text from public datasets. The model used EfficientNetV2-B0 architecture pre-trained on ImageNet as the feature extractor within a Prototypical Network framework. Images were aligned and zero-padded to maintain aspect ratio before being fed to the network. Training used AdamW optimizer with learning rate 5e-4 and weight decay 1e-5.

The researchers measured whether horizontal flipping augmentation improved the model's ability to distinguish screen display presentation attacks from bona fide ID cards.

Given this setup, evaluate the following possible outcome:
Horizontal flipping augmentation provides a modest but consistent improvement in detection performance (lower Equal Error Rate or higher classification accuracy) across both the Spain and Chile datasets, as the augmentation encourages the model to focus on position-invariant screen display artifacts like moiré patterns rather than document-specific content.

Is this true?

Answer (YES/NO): NO